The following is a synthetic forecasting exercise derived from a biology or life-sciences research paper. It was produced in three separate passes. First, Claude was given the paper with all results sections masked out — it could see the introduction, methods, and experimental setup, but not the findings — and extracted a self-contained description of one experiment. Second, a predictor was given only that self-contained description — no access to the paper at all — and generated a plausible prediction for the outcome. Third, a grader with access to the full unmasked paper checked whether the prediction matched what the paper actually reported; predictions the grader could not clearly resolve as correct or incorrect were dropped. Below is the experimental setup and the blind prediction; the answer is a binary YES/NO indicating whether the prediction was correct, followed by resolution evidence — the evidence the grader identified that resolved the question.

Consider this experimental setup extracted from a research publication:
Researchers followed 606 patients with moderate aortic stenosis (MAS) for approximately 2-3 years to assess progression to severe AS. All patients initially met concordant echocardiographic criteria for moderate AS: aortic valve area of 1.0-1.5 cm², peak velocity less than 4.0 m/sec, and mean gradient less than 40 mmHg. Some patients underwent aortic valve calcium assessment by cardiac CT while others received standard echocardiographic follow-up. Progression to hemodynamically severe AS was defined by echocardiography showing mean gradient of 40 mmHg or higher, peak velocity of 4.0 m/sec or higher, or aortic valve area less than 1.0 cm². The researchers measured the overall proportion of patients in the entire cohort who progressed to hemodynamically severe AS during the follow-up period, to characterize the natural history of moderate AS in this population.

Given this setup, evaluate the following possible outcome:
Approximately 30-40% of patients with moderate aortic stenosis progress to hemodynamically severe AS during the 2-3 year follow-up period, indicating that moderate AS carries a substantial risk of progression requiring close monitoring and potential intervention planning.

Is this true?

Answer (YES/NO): NO